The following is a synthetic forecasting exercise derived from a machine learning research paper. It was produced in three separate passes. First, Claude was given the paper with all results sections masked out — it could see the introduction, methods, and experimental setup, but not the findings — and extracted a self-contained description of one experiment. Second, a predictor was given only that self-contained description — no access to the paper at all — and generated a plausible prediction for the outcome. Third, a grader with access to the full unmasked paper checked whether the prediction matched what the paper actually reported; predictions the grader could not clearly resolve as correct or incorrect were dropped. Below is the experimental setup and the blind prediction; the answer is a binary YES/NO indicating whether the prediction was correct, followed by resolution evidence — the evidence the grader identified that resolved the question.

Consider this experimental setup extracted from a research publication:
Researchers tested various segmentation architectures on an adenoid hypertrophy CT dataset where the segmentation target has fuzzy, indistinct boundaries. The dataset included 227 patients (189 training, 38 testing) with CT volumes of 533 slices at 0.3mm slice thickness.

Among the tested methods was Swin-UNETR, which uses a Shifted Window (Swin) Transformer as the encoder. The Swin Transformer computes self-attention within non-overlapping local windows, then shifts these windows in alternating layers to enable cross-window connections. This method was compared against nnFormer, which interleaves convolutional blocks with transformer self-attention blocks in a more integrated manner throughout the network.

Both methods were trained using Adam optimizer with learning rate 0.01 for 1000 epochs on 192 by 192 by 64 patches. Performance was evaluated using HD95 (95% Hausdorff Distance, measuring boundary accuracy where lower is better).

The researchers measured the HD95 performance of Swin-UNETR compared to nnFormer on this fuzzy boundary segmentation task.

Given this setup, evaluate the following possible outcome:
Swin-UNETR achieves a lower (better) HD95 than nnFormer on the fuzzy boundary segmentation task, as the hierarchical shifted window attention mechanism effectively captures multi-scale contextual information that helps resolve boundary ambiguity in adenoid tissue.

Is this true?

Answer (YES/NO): NO